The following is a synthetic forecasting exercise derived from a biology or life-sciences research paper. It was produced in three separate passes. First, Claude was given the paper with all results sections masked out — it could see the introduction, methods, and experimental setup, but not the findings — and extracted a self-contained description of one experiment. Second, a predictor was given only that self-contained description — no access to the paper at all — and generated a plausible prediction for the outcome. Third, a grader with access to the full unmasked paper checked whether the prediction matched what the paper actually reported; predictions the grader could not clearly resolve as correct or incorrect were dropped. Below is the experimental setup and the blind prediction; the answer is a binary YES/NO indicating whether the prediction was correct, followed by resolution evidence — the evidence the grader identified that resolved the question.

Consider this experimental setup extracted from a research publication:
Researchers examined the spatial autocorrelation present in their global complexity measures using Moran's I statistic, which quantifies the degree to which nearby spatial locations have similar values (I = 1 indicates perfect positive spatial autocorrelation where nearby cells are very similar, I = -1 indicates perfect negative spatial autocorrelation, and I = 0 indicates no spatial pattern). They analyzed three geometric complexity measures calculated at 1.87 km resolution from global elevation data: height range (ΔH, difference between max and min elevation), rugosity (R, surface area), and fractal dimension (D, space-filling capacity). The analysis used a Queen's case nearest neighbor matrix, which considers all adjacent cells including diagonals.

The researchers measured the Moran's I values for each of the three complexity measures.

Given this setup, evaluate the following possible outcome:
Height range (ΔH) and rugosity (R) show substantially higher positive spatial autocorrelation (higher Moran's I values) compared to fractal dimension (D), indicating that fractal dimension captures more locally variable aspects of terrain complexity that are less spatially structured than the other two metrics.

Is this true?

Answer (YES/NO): YES